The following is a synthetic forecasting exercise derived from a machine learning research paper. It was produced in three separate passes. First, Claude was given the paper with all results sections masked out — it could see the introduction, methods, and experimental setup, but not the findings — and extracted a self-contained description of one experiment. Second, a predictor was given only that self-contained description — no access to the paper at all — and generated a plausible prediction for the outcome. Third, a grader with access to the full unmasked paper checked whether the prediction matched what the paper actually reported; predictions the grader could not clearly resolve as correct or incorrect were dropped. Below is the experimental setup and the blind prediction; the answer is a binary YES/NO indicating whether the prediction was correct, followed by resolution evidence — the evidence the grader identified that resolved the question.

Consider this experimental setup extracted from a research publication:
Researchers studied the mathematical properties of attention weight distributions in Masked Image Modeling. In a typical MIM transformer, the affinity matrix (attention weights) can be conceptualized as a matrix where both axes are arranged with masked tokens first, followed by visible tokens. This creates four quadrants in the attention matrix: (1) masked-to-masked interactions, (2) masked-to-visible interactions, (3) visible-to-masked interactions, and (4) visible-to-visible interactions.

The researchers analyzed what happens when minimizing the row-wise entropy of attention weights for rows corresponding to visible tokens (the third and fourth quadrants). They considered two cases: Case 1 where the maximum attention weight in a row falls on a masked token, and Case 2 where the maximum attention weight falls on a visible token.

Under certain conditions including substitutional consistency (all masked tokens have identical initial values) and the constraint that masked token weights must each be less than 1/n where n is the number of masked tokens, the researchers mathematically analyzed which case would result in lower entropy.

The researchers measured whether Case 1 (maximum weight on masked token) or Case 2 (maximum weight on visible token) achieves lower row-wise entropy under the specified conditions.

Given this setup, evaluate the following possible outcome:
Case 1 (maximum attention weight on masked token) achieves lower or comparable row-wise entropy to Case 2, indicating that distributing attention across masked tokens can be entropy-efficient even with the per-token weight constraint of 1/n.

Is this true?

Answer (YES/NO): NO